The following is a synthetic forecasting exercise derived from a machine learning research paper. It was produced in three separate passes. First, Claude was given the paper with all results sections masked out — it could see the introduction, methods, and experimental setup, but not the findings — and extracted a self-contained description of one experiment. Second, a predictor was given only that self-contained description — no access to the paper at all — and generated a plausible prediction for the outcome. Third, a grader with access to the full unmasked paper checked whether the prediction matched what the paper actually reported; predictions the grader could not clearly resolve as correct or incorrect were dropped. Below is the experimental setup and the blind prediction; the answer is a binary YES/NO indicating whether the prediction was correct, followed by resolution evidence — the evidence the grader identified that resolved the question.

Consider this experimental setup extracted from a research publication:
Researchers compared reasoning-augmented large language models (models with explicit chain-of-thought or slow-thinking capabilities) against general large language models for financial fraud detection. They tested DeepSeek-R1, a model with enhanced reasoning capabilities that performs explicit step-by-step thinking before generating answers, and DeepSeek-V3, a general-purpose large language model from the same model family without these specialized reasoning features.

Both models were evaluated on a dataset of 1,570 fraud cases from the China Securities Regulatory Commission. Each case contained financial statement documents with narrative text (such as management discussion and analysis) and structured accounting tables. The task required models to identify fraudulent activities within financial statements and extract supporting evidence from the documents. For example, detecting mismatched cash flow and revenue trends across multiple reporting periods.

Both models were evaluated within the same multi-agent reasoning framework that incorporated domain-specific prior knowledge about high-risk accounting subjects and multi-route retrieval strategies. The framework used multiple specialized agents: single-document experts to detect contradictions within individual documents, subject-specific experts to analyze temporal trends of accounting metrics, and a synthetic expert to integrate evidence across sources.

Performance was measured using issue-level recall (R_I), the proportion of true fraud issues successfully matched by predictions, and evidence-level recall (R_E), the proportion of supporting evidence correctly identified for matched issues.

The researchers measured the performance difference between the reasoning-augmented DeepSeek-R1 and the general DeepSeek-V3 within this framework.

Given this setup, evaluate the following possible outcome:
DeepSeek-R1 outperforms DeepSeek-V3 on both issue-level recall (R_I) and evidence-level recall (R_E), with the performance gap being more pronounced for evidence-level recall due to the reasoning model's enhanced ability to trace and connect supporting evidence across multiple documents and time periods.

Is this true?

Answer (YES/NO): NO